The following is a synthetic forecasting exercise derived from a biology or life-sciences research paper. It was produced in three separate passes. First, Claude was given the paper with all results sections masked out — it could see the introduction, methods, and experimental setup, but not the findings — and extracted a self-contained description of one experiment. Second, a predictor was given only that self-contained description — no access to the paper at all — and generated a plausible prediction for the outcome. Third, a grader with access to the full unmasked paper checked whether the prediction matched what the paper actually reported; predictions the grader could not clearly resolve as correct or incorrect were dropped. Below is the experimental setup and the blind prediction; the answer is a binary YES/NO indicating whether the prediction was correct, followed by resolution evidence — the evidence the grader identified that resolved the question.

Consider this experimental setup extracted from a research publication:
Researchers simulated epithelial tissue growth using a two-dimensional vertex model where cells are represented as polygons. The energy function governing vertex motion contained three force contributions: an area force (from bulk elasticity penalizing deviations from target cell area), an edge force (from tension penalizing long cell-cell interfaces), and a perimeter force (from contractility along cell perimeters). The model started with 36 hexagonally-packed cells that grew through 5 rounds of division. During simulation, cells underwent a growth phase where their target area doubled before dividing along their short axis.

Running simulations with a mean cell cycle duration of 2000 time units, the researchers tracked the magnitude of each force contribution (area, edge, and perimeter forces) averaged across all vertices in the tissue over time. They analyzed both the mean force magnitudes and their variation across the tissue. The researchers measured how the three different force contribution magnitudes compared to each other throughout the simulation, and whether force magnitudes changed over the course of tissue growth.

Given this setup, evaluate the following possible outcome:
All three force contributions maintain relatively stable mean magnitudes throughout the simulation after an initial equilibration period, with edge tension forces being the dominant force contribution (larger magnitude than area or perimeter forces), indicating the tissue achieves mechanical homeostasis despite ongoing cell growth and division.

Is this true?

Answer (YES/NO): NO